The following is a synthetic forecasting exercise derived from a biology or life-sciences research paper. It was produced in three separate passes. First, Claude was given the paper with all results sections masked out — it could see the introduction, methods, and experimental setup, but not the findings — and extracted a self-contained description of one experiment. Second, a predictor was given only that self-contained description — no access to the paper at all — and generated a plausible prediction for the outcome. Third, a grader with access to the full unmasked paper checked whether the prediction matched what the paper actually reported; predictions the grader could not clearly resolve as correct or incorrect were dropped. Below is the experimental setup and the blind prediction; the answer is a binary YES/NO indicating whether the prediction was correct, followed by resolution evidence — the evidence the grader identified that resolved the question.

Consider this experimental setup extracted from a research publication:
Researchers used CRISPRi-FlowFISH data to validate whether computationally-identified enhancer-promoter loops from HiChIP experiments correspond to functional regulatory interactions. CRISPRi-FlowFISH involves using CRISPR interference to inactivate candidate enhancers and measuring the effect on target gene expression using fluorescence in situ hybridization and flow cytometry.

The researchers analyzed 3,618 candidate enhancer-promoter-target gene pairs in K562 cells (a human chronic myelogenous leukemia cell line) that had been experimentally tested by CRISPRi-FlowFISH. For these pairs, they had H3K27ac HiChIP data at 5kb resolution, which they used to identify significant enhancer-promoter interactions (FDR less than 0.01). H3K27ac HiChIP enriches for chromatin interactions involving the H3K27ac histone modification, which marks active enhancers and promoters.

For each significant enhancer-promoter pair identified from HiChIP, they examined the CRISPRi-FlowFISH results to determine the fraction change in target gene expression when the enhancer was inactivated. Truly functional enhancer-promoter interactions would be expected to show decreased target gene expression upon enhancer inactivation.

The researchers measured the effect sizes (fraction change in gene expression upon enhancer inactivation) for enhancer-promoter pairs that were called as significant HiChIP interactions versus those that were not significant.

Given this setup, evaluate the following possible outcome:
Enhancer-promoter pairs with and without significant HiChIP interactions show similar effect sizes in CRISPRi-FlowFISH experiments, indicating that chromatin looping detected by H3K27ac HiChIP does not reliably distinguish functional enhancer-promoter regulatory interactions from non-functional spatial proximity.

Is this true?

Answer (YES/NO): NO